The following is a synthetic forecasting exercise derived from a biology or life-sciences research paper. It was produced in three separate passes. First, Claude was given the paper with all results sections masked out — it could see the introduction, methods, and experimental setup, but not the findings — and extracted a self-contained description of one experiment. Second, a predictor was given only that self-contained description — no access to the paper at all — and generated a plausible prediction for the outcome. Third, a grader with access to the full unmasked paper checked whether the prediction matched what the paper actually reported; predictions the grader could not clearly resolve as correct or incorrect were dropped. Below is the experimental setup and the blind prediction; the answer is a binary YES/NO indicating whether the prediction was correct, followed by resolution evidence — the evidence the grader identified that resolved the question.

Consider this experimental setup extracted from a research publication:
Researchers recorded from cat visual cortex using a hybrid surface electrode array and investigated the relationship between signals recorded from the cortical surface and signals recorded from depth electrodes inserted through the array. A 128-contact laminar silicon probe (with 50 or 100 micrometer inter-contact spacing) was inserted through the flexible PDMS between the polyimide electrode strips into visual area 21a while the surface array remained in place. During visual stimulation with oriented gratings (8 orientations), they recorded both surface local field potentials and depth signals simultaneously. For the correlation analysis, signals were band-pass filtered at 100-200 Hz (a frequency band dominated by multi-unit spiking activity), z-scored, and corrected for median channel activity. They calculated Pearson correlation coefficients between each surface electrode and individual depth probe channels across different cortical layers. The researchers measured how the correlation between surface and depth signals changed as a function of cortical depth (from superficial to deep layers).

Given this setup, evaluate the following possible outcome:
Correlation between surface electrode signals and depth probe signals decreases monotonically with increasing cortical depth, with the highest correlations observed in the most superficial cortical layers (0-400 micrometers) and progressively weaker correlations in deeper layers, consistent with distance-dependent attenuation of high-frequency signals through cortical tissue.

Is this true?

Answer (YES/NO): NO